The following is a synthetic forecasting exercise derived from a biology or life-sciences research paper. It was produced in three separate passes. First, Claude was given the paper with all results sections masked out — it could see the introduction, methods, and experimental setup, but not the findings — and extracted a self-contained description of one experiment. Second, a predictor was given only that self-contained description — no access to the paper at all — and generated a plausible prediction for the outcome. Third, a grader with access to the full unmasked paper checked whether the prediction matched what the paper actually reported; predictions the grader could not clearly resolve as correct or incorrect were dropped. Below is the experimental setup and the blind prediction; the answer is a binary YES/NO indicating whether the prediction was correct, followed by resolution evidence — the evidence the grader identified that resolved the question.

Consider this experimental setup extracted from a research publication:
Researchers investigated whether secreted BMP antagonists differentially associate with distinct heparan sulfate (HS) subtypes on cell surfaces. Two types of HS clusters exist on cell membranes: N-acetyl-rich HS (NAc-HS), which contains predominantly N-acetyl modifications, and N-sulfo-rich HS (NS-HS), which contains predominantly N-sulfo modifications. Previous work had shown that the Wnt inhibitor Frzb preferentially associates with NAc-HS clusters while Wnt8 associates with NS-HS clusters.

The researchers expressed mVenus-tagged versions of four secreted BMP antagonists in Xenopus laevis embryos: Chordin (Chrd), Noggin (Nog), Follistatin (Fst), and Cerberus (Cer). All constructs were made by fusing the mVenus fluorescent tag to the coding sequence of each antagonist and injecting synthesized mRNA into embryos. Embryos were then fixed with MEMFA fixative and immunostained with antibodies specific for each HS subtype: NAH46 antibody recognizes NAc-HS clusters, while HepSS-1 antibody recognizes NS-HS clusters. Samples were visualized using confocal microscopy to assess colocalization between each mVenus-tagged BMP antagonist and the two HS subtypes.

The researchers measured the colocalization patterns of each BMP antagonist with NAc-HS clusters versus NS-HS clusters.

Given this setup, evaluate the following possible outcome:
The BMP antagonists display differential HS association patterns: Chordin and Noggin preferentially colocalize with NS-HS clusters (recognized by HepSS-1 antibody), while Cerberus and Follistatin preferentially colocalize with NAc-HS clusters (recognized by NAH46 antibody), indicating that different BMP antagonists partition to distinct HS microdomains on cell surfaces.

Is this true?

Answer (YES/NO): NO